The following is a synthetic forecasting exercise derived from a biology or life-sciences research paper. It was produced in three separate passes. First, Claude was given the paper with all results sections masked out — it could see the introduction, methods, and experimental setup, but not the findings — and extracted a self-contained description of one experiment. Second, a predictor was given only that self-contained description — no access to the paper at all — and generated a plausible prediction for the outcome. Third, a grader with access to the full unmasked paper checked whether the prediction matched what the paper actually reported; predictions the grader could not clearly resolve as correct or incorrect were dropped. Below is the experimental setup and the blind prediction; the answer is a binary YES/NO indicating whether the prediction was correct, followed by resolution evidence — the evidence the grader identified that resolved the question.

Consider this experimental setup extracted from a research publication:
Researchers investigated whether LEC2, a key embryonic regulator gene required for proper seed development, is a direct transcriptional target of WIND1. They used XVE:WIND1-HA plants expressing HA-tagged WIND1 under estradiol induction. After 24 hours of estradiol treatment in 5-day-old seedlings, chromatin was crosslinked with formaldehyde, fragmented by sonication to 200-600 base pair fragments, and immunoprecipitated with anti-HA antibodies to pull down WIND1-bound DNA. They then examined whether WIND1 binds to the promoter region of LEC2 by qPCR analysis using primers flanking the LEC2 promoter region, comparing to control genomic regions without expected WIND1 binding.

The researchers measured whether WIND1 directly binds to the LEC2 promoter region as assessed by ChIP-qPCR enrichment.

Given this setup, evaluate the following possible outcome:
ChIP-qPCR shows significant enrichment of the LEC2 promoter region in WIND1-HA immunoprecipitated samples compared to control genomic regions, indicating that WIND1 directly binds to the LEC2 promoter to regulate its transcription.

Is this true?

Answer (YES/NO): YES